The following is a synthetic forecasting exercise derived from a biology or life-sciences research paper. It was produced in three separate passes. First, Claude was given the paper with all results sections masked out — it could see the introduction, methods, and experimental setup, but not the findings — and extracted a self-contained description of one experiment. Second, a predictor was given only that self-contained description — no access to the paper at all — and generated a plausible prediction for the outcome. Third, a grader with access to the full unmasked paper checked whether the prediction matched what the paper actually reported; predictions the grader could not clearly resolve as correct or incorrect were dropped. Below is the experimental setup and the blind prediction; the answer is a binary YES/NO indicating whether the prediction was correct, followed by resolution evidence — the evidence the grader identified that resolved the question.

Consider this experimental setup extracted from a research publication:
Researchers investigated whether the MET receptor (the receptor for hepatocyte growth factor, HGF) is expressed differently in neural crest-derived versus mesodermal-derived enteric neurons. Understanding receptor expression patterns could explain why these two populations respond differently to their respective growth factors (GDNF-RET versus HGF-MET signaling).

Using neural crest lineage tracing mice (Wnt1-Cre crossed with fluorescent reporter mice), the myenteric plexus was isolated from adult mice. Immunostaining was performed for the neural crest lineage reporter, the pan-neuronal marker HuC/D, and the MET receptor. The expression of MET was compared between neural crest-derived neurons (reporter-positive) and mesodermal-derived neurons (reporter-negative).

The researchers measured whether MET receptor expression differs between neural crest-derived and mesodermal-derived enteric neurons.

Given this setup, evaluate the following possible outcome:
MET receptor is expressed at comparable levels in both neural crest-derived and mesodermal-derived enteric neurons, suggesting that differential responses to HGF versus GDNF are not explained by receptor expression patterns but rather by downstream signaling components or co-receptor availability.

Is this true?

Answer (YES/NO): NO